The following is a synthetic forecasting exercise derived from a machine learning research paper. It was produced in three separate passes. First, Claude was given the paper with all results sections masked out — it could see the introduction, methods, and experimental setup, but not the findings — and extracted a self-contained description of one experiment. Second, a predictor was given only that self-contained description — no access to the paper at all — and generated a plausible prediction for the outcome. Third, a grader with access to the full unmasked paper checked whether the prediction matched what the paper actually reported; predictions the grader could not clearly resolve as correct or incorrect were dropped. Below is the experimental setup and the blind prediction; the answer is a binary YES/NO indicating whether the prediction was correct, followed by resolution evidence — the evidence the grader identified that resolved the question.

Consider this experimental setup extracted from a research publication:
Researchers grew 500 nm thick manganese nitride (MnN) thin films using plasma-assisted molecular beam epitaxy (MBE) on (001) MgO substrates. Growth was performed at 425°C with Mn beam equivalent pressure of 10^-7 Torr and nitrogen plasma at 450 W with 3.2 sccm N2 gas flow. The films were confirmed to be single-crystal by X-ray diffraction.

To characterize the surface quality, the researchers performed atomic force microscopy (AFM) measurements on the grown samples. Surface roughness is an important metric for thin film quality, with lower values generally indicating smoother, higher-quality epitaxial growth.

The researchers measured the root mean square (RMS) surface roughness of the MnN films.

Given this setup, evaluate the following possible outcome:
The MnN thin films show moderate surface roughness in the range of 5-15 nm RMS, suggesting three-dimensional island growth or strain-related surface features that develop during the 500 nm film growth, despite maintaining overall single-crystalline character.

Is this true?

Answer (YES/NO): NO